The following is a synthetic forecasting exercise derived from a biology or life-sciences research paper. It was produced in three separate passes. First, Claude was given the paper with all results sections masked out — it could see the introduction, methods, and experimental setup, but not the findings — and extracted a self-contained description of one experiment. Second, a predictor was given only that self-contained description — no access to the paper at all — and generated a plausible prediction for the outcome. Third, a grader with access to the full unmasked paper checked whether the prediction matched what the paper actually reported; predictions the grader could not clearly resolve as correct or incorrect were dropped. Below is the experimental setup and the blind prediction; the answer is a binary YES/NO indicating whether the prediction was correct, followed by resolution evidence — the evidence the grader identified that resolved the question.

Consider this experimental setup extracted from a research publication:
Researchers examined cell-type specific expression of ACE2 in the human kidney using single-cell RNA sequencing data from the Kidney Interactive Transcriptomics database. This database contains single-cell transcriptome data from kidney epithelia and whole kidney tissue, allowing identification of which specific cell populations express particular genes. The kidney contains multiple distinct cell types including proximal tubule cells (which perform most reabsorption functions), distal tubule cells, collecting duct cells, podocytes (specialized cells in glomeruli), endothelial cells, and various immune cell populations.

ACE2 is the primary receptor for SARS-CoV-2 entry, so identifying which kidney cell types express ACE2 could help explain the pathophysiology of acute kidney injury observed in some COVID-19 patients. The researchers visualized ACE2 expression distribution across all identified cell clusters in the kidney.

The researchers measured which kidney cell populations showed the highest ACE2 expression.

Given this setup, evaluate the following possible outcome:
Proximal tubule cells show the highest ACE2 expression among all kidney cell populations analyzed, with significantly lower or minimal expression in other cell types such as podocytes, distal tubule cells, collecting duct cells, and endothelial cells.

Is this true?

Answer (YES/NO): YES